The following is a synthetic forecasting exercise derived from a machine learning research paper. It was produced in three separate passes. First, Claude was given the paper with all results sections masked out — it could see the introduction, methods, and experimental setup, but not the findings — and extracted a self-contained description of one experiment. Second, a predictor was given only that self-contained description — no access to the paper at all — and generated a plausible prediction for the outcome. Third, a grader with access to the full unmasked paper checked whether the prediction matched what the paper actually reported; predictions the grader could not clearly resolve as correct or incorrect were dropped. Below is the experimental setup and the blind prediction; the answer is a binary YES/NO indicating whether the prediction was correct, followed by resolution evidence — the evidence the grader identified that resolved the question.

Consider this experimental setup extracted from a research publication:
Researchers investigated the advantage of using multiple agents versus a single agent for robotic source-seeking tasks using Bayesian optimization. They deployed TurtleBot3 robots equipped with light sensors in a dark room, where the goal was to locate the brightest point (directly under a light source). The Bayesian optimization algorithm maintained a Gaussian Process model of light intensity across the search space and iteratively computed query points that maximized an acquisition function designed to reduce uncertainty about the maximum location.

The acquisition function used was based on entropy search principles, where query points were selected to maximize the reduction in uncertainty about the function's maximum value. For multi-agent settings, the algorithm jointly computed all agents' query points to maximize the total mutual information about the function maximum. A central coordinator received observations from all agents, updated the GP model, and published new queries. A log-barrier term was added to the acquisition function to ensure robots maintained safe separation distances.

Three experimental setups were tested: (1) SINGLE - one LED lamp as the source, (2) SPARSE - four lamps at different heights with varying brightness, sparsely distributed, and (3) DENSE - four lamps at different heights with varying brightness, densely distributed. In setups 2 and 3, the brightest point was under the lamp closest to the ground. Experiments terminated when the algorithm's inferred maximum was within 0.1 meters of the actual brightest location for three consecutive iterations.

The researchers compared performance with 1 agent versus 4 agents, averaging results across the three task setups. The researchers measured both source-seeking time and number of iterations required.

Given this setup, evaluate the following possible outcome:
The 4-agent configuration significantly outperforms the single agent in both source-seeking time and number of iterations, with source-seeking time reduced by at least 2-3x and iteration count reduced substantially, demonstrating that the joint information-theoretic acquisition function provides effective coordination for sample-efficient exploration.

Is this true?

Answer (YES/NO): YES